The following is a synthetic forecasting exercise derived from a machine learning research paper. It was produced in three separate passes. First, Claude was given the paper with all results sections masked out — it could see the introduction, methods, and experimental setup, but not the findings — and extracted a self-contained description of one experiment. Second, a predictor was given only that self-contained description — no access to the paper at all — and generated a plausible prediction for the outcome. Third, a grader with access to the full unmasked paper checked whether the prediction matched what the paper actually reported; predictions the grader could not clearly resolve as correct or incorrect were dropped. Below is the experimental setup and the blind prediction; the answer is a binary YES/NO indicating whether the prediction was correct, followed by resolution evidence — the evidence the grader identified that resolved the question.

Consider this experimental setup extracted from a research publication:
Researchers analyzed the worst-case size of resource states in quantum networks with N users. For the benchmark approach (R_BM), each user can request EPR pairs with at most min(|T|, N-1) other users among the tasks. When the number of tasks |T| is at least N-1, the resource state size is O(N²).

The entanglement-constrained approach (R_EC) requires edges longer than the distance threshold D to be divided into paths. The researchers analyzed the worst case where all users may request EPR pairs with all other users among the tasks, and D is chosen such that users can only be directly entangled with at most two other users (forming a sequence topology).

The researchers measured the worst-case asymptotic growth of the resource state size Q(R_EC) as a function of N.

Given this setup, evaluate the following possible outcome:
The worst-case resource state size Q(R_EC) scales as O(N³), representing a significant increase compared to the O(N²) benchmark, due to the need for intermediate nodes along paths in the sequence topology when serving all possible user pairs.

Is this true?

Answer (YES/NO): YES